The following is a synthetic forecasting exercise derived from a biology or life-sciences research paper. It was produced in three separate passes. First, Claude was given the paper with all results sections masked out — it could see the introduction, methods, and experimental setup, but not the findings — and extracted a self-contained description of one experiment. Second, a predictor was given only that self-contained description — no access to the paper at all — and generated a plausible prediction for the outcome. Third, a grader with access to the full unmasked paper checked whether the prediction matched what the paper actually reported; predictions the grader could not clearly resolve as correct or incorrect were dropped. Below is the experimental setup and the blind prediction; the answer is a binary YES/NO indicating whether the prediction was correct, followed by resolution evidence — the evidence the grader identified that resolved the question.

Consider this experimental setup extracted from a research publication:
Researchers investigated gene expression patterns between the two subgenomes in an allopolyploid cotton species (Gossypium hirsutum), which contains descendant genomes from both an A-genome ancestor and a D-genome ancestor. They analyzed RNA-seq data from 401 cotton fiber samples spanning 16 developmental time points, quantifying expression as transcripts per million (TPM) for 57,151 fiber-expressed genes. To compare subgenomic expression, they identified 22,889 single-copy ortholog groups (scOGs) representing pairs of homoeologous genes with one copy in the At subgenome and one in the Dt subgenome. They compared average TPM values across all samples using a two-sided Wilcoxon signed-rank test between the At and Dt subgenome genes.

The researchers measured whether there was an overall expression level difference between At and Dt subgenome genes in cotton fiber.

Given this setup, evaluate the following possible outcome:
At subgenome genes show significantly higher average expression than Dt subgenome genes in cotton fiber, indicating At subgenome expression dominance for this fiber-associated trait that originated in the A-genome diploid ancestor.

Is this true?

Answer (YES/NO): NO